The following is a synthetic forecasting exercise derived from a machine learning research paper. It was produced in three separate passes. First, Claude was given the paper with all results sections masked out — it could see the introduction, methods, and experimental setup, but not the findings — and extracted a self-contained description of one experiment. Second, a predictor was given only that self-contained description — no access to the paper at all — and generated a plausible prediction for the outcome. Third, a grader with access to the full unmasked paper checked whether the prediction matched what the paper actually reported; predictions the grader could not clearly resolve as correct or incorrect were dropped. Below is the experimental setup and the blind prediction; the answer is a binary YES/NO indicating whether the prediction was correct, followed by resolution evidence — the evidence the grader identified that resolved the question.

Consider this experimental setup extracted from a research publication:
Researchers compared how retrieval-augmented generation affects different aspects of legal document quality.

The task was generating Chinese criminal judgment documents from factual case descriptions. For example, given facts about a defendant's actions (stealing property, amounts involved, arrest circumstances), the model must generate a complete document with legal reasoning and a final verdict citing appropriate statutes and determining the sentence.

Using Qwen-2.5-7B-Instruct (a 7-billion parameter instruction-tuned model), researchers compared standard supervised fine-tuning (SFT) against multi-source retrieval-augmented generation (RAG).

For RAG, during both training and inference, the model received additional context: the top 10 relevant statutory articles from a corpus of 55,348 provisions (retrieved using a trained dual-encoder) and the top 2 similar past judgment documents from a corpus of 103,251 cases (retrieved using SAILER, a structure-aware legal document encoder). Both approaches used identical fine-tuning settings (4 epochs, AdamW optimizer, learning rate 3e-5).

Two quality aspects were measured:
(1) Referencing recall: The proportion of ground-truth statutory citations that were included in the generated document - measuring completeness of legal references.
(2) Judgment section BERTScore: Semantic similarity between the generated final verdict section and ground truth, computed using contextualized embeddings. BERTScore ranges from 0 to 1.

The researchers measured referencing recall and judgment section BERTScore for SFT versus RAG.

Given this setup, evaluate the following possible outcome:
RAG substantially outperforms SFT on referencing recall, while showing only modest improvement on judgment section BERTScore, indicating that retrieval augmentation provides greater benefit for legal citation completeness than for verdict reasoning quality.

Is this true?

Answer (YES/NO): NO